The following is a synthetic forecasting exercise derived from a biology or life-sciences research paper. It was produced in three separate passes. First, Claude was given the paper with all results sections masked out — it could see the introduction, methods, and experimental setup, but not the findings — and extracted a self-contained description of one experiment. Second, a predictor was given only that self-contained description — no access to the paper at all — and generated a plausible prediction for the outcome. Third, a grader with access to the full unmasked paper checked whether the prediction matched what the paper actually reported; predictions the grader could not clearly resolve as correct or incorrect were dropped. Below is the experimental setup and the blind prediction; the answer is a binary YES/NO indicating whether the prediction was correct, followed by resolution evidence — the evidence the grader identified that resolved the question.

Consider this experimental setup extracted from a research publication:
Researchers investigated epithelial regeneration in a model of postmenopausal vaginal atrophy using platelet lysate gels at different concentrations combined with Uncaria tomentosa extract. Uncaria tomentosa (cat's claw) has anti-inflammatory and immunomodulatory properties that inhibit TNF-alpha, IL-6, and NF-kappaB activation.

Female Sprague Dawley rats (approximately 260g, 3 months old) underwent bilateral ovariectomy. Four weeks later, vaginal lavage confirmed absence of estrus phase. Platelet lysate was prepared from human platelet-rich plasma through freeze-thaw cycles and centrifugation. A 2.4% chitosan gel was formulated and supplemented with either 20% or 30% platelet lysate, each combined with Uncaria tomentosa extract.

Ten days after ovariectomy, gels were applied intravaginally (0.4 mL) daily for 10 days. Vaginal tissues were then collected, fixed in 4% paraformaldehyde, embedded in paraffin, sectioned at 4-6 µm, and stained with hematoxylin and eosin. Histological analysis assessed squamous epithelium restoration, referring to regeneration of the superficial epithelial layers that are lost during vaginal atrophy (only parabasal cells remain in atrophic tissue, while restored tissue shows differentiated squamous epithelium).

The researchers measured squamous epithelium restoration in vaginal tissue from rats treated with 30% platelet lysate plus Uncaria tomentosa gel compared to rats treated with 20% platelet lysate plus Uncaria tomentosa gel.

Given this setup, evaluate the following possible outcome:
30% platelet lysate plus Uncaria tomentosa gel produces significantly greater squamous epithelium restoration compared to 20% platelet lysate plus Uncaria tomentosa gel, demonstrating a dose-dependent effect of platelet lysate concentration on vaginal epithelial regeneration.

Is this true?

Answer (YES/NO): NO